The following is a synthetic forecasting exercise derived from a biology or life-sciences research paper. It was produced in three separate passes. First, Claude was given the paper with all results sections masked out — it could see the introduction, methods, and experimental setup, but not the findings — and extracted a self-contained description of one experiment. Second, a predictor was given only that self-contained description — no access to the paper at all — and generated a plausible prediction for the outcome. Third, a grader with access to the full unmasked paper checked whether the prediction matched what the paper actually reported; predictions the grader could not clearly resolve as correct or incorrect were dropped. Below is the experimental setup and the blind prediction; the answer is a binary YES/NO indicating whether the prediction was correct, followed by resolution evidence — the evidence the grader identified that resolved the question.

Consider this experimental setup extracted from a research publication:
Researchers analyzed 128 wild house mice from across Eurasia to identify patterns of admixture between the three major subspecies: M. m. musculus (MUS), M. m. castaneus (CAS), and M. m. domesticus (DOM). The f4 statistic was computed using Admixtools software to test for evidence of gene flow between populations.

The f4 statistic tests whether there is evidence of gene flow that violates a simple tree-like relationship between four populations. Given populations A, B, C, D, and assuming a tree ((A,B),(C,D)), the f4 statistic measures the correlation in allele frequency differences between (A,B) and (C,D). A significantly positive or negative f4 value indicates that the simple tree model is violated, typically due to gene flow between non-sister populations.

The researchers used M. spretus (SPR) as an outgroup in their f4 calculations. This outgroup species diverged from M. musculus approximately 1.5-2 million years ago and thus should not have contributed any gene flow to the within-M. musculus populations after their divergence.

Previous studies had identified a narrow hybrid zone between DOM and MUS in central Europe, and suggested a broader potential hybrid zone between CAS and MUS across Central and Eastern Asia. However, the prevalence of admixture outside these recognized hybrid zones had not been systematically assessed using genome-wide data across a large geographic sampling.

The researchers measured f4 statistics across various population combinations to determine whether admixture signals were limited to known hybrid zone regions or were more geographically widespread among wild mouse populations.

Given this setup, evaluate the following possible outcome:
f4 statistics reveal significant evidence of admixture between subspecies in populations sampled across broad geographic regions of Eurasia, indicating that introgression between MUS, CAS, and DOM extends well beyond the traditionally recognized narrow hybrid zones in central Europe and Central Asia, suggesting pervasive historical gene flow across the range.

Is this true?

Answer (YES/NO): YES